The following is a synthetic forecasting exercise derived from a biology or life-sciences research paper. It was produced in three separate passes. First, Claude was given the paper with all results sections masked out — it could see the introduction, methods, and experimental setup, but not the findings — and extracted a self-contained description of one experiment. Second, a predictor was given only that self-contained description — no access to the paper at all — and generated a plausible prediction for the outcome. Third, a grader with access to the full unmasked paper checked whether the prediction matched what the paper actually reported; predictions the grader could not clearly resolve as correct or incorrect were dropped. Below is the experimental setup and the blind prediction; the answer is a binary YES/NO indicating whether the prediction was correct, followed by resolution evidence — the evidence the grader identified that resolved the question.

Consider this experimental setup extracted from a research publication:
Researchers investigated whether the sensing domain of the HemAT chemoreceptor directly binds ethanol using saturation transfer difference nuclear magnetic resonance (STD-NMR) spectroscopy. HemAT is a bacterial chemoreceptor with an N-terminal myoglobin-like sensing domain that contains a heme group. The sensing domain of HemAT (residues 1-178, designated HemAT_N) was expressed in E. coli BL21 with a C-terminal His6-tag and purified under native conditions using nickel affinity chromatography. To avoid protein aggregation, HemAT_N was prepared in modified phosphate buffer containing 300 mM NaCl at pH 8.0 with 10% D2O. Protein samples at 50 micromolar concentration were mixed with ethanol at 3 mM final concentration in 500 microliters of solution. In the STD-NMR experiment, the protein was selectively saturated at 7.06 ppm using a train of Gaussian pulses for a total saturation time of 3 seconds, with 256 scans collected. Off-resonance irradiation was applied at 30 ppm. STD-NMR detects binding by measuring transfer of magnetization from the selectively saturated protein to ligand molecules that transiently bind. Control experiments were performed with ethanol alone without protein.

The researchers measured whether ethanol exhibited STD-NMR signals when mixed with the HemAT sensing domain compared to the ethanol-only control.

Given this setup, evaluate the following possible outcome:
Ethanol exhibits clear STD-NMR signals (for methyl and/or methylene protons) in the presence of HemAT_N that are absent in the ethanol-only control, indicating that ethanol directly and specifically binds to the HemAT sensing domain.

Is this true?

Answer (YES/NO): YES